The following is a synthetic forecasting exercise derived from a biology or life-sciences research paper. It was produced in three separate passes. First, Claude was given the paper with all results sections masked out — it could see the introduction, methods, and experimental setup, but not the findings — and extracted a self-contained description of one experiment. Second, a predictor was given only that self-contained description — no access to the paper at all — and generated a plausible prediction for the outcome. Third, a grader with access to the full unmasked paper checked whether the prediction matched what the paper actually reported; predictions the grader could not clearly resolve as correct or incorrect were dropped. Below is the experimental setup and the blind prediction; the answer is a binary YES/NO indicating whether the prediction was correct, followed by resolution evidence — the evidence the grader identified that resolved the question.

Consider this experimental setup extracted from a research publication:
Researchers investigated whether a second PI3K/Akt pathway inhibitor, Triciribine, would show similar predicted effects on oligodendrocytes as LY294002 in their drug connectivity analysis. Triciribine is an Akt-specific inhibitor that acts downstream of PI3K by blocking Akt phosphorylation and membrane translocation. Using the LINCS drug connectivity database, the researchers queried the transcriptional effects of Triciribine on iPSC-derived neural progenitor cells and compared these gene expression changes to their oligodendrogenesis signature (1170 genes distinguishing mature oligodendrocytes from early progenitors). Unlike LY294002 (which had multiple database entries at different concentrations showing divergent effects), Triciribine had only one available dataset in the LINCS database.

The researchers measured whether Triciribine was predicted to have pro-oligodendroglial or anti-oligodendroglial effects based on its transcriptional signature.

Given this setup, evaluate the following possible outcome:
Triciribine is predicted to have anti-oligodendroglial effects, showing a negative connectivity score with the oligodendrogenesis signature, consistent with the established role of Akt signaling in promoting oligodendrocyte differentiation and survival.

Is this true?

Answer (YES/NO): YES